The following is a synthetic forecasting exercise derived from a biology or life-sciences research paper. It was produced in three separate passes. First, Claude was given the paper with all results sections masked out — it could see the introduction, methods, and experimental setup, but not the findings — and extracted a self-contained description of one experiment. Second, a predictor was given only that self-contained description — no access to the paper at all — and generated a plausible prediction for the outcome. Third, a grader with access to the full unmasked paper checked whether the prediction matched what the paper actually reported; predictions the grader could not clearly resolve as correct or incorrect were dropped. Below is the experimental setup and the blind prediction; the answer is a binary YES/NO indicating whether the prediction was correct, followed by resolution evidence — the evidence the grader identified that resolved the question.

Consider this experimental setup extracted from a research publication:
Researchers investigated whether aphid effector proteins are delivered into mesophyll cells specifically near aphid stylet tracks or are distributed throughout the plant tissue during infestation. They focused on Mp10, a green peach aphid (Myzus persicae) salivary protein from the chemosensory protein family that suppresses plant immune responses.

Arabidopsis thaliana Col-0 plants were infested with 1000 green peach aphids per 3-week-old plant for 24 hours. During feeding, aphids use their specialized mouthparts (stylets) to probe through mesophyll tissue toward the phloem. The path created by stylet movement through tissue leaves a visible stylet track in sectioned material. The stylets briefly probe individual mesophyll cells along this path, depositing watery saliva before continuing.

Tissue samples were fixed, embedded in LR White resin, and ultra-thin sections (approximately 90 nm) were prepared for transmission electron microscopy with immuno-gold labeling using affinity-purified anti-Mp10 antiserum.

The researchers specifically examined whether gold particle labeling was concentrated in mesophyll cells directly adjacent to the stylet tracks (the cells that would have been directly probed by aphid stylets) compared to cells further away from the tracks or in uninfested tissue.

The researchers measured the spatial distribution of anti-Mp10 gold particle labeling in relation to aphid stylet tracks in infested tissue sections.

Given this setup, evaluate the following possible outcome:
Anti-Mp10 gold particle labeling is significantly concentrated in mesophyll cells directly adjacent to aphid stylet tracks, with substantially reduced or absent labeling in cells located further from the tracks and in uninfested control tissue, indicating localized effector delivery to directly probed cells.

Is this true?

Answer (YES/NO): YES